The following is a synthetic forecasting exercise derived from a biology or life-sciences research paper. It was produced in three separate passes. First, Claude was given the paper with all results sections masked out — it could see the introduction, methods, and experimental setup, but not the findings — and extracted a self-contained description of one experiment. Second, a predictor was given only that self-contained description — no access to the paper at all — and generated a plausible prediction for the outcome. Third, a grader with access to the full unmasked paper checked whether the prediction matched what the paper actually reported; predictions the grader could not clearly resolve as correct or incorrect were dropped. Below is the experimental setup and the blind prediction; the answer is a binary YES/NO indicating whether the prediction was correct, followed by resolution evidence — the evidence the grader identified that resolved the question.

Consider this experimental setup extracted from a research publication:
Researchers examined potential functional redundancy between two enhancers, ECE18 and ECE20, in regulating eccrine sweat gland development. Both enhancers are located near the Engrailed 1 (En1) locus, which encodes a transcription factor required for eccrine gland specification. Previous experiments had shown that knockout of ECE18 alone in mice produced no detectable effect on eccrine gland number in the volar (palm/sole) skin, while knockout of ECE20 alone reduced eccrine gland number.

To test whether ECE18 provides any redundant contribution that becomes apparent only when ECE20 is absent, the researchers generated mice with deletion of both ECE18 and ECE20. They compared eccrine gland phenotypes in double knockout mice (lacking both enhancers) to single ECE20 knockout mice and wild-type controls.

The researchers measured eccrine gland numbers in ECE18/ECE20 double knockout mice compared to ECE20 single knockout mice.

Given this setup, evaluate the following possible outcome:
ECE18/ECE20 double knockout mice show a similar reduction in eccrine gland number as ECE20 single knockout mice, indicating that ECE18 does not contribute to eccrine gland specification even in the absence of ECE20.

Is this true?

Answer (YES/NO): YES